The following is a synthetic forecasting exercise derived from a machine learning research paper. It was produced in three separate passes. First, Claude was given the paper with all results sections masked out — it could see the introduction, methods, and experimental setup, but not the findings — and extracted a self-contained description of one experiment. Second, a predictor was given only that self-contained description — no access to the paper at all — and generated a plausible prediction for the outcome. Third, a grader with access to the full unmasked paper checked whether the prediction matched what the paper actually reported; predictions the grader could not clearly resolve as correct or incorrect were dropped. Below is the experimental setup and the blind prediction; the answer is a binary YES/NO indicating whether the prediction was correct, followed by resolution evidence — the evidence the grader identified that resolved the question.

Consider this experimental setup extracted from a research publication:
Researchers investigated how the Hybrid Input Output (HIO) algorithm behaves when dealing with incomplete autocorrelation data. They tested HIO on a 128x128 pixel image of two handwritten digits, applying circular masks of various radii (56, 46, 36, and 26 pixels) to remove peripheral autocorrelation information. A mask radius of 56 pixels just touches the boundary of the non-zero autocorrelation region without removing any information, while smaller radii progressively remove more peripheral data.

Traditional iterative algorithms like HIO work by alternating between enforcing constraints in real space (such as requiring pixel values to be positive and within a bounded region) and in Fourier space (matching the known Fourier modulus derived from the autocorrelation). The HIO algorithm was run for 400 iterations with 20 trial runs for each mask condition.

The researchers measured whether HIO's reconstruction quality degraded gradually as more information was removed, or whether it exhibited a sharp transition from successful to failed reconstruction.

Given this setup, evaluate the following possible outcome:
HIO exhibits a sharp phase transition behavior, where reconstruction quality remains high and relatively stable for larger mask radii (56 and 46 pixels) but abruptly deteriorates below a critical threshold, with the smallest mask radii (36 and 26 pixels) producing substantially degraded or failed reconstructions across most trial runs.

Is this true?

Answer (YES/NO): NO